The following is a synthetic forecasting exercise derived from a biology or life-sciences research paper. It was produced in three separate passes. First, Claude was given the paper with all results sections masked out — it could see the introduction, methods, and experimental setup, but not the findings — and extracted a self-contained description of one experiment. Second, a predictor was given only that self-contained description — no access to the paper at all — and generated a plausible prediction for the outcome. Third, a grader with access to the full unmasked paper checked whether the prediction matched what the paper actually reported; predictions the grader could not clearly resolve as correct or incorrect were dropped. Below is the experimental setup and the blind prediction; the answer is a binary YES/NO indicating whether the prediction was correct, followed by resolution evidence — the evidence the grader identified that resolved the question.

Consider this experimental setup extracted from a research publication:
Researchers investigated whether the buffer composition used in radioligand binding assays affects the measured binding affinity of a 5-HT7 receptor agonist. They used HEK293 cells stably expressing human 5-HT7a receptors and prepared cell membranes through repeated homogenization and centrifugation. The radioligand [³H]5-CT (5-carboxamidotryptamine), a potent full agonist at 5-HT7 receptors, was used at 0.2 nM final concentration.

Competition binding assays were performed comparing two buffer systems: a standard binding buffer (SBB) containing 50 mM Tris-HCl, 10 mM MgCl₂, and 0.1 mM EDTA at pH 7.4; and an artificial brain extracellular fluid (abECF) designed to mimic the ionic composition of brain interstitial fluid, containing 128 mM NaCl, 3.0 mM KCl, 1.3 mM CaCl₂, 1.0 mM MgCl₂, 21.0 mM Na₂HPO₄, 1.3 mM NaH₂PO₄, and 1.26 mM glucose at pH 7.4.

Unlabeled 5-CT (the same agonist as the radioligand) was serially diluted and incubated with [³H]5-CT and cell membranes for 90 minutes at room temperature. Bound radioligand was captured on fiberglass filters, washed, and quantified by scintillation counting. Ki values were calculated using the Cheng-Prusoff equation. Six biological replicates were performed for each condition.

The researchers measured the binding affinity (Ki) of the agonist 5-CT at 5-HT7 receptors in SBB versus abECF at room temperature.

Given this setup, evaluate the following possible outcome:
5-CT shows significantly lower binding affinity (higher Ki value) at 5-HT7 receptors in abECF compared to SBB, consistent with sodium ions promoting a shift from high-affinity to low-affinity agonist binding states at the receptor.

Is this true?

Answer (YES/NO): NO